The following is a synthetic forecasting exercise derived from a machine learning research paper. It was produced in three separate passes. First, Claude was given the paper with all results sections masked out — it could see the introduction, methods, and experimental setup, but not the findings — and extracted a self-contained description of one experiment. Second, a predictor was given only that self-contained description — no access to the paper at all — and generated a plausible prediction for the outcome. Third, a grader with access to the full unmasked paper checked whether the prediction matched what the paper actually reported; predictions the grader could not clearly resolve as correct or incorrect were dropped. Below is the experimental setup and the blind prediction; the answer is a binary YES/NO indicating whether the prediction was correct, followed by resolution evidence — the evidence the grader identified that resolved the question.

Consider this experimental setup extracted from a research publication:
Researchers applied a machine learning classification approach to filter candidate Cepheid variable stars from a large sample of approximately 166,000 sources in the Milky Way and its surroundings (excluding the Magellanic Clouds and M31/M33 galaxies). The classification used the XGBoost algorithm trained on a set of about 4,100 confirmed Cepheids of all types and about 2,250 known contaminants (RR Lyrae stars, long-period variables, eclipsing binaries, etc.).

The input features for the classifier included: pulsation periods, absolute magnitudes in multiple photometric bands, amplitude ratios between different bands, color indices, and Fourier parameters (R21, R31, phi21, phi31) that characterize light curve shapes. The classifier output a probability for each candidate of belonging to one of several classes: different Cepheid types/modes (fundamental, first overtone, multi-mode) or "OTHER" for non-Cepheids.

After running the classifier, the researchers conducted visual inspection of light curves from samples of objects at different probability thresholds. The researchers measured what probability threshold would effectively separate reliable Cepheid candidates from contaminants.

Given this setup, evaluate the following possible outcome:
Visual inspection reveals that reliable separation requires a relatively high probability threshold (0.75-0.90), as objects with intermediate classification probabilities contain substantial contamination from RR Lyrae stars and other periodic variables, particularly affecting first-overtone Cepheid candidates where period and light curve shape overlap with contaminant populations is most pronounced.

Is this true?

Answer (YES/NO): YES